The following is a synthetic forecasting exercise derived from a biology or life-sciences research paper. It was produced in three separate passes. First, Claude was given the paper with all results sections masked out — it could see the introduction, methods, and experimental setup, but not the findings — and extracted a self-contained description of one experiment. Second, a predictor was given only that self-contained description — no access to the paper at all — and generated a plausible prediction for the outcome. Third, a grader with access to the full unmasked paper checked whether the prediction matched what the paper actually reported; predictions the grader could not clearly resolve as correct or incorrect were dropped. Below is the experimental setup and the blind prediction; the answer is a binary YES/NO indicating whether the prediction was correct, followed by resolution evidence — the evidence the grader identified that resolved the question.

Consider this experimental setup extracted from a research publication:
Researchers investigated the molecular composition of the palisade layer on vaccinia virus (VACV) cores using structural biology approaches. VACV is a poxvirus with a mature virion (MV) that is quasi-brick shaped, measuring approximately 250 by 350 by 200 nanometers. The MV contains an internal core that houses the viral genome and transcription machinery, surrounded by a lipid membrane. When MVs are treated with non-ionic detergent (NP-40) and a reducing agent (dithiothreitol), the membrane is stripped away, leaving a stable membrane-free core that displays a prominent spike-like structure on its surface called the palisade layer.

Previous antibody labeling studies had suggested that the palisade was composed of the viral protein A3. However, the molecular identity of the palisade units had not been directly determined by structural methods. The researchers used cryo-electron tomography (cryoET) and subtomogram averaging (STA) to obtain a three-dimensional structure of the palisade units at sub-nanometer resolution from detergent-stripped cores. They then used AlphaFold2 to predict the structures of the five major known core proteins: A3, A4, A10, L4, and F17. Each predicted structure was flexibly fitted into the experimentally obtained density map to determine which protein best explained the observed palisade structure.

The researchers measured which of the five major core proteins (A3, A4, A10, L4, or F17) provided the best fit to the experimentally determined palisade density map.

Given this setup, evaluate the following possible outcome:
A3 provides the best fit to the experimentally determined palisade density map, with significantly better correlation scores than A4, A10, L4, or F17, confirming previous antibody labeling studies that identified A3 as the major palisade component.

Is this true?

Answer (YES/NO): NO